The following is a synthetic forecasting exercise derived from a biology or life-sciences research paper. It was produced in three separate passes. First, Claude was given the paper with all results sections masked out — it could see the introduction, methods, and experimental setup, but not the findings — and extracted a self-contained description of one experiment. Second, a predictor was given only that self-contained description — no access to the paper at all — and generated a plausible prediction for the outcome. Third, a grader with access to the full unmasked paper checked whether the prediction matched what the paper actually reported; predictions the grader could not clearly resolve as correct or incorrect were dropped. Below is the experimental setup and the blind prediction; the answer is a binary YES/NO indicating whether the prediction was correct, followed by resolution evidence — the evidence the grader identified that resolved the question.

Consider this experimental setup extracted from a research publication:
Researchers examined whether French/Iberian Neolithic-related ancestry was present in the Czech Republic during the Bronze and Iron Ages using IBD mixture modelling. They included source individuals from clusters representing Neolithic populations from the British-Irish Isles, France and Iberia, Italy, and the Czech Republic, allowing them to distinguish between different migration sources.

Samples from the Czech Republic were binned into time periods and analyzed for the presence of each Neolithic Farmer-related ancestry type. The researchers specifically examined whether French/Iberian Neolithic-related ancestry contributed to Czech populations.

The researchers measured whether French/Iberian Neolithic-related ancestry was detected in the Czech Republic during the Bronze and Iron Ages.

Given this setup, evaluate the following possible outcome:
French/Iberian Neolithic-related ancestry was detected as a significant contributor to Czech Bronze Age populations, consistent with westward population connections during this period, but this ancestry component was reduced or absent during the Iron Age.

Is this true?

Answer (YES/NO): NO